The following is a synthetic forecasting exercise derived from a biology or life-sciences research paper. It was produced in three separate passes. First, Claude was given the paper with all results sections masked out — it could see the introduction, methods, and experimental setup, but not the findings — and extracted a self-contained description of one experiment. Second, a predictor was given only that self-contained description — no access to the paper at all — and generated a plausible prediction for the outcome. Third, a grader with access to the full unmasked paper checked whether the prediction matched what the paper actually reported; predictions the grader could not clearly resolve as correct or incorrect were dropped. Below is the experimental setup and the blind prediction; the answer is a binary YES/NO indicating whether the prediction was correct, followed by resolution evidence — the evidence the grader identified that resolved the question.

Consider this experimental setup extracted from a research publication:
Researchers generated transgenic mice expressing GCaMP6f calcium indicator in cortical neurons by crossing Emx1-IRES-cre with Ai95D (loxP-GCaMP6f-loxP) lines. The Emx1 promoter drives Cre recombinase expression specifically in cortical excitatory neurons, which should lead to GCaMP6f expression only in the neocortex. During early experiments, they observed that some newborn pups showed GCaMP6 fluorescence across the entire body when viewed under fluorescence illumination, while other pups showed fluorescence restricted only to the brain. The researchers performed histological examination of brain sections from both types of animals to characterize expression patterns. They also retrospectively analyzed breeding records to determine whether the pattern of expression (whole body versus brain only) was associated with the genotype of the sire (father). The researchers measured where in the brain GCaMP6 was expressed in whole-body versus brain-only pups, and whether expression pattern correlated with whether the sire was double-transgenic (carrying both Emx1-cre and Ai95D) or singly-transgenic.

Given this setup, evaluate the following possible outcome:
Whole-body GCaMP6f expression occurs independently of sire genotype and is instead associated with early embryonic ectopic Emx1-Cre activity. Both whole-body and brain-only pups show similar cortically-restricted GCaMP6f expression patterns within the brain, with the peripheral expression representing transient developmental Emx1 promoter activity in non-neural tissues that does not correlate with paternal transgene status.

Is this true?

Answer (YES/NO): NO